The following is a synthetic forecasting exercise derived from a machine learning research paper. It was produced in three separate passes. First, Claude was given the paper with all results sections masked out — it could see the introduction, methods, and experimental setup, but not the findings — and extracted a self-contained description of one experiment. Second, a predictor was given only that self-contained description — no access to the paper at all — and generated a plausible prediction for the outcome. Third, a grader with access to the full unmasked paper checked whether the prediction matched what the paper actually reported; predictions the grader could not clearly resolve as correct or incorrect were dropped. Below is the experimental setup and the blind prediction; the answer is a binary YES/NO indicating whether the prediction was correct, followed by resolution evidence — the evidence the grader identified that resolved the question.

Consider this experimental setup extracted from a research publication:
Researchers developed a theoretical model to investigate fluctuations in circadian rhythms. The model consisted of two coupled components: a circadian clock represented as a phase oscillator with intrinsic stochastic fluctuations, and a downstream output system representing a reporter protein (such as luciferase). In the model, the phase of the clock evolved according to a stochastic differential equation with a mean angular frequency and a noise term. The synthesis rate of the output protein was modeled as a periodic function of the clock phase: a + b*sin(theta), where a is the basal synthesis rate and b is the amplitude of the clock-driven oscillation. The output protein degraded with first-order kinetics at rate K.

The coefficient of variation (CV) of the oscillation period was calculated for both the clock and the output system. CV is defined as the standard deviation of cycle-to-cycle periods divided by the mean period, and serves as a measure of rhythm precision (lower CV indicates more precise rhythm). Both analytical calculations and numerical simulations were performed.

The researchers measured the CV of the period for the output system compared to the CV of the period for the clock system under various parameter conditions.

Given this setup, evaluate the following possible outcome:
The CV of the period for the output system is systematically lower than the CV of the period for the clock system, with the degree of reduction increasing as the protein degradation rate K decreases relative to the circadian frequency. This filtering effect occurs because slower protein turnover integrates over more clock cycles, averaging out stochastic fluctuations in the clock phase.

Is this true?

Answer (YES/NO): NO